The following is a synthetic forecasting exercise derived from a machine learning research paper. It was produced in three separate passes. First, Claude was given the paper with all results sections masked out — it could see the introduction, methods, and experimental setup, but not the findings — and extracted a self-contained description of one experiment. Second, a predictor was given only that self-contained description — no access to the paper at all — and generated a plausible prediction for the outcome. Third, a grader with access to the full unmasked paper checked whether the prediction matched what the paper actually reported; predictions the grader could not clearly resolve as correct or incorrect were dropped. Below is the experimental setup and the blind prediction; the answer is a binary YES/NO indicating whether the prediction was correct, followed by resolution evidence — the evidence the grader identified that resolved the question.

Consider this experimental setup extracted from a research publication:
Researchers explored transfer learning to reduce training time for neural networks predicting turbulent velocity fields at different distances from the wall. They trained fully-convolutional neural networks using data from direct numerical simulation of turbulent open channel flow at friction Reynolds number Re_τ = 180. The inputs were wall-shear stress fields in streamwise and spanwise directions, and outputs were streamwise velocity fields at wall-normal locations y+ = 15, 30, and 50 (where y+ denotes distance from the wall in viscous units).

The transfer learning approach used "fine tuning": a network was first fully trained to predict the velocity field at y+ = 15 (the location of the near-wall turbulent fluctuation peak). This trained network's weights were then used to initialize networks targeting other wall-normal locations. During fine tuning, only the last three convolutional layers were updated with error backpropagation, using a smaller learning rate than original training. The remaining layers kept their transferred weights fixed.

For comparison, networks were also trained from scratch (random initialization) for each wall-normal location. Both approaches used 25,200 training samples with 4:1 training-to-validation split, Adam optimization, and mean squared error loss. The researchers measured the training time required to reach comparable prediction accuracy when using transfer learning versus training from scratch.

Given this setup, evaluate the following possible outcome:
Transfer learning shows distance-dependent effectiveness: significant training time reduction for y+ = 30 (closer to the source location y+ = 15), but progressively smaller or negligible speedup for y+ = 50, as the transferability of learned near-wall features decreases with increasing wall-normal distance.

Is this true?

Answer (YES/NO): NO